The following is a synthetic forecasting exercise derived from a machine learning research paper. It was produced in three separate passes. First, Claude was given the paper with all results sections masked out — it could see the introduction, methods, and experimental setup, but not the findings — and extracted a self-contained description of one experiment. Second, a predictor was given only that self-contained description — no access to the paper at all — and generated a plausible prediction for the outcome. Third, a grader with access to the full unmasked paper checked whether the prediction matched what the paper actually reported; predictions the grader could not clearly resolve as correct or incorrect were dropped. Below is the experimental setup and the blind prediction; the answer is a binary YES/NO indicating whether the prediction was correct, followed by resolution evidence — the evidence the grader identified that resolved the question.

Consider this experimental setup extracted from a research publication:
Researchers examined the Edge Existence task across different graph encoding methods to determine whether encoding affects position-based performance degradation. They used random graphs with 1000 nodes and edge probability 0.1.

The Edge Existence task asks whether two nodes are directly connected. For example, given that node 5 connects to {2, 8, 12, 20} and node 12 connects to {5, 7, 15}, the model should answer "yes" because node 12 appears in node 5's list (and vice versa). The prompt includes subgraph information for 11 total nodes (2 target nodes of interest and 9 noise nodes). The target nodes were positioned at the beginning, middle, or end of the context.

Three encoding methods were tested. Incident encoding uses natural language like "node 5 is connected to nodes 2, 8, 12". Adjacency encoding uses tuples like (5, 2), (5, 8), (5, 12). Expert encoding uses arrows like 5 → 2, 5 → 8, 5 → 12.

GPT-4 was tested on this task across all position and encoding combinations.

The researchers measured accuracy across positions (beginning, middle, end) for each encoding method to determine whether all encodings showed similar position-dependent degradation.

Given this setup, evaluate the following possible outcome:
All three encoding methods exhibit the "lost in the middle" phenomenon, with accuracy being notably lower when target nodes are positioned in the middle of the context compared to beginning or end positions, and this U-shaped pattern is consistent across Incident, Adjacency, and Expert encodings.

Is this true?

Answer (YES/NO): YES